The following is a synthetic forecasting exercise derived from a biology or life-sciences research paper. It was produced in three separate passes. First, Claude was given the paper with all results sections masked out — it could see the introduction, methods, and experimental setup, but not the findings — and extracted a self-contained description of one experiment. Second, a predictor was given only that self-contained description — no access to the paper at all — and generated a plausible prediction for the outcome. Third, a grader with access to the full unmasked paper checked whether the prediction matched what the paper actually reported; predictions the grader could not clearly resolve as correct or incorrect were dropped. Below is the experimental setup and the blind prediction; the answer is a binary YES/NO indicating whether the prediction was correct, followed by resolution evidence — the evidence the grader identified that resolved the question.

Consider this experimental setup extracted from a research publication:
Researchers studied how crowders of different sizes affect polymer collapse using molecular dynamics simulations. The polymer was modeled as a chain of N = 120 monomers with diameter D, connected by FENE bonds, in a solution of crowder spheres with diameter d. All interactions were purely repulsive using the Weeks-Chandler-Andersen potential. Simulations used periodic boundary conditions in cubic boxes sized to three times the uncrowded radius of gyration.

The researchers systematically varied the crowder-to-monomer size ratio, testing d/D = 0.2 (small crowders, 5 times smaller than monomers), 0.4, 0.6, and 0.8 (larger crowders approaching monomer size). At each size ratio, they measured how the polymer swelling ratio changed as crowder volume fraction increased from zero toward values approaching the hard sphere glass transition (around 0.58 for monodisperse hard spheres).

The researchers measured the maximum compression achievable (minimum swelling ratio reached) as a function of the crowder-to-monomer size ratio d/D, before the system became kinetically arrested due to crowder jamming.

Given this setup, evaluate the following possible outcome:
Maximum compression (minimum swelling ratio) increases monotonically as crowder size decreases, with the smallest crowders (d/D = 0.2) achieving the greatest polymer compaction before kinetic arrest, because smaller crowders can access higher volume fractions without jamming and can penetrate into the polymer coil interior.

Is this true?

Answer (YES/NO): YES